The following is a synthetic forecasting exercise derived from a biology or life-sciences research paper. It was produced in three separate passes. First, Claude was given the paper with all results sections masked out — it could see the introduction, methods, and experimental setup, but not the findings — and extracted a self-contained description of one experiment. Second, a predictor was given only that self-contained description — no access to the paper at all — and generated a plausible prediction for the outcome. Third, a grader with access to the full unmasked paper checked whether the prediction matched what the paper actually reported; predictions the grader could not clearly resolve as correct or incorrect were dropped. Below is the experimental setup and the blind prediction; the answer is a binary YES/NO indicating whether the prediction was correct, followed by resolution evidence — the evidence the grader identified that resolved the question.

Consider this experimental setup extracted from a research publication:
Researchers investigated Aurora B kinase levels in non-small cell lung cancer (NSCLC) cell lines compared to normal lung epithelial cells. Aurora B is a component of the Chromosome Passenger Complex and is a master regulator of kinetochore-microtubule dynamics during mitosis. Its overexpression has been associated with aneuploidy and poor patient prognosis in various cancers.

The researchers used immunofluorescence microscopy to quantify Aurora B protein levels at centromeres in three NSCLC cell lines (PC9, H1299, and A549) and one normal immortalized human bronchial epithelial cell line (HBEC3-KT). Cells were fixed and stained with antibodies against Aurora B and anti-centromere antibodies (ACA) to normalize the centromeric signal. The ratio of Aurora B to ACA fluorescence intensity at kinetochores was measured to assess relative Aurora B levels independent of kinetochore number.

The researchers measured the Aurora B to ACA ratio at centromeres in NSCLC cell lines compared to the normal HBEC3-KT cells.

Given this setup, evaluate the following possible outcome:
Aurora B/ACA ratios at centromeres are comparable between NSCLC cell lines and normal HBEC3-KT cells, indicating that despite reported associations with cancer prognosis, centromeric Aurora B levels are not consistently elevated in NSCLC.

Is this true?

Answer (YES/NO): NO